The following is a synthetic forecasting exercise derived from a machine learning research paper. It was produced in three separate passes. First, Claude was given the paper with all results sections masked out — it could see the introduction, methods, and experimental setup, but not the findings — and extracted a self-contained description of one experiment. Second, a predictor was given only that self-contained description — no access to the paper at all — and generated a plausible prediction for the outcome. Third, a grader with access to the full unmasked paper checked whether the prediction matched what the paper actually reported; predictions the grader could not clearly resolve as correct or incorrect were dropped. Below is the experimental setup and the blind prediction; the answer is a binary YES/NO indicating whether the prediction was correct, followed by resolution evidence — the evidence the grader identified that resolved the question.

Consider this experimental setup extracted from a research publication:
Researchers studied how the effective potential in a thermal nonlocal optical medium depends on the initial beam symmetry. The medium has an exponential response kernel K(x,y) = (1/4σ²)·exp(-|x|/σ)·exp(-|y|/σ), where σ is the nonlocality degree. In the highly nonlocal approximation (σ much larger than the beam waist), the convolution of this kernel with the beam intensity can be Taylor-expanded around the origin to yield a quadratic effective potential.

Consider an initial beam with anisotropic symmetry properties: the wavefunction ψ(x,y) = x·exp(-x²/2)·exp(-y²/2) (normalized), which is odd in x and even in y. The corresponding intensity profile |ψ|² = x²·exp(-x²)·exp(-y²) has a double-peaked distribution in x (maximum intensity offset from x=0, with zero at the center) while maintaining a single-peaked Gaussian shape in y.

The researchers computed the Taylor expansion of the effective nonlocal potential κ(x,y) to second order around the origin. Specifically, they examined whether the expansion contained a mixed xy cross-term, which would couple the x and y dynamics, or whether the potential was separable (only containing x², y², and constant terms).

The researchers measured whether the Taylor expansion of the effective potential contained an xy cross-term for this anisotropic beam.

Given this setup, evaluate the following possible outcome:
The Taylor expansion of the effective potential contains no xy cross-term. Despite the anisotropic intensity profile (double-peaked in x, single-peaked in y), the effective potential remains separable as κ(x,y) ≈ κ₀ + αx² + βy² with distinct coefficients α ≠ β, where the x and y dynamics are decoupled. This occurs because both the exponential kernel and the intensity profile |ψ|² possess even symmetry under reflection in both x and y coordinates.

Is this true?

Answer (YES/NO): YES